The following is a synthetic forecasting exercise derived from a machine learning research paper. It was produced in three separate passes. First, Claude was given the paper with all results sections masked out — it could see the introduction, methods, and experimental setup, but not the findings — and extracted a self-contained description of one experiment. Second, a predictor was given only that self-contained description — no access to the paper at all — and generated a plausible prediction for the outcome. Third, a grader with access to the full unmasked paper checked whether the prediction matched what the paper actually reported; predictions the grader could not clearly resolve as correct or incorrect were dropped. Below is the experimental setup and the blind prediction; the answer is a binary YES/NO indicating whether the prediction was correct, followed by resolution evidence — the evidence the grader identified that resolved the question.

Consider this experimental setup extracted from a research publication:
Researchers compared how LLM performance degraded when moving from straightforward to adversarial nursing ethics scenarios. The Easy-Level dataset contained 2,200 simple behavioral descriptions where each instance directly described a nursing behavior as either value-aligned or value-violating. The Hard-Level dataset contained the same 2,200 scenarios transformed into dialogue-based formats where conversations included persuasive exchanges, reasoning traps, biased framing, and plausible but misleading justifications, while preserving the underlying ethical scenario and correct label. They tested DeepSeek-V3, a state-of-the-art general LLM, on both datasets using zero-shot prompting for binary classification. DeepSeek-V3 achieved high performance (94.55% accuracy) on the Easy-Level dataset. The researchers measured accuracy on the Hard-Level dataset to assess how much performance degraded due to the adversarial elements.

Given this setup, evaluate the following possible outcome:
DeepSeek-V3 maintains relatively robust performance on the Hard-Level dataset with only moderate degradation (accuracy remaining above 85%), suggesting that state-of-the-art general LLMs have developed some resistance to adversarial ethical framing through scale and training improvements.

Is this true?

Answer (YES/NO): NO